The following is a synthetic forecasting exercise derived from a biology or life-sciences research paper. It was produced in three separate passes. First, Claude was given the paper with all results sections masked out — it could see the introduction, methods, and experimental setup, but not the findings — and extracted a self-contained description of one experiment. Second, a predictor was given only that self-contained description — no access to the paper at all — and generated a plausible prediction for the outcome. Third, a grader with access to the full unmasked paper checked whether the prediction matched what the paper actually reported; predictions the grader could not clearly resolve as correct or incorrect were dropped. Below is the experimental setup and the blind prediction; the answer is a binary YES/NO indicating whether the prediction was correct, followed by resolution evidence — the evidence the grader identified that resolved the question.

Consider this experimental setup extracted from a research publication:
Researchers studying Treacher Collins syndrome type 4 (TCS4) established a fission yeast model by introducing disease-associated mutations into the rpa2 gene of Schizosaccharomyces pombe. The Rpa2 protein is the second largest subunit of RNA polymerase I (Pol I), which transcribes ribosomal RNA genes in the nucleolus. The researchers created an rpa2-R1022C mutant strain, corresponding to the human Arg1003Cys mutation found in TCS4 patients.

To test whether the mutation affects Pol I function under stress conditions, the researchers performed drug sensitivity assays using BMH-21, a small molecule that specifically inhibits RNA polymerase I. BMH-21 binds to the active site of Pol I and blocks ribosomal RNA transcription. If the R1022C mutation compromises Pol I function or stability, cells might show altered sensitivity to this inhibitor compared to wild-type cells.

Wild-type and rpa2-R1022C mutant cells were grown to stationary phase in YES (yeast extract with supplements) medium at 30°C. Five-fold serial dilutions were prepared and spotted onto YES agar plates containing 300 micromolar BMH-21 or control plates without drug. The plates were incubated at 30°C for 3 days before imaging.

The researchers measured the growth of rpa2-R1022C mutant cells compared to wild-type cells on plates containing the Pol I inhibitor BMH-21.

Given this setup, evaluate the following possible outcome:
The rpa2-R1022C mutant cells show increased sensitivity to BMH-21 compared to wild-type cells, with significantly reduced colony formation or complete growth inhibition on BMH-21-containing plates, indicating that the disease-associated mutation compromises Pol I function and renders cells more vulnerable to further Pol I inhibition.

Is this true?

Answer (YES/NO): YES